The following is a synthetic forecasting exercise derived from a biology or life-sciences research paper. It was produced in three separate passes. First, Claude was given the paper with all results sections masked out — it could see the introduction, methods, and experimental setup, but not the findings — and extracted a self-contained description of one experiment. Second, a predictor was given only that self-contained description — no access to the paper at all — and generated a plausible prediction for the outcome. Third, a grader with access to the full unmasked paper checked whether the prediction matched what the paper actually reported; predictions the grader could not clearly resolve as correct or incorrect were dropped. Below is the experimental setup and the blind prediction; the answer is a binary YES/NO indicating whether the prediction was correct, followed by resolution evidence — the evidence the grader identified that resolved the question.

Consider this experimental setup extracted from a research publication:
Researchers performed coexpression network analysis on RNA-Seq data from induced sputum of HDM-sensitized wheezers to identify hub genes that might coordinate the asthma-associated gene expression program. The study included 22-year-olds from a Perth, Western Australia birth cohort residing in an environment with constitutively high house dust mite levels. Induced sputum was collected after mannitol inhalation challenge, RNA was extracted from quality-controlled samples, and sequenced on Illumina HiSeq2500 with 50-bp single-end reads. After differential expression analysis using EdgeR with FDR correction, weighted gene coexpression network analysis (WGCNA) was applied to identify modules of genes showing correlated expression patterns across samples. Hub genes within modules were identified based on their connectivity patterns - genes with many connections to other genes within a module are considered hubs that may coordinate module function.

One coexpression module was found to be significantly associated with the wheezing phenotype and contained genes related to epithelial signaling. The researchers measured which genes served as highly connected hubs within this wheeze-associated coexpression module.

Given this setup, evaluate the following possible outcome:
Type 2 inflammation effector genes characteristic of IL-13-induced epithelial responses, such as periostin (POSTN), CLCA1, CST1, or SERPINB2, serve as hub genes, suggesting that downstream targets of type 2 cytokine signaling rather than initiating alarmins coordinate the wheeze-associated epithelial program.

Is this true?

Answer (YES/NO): NO